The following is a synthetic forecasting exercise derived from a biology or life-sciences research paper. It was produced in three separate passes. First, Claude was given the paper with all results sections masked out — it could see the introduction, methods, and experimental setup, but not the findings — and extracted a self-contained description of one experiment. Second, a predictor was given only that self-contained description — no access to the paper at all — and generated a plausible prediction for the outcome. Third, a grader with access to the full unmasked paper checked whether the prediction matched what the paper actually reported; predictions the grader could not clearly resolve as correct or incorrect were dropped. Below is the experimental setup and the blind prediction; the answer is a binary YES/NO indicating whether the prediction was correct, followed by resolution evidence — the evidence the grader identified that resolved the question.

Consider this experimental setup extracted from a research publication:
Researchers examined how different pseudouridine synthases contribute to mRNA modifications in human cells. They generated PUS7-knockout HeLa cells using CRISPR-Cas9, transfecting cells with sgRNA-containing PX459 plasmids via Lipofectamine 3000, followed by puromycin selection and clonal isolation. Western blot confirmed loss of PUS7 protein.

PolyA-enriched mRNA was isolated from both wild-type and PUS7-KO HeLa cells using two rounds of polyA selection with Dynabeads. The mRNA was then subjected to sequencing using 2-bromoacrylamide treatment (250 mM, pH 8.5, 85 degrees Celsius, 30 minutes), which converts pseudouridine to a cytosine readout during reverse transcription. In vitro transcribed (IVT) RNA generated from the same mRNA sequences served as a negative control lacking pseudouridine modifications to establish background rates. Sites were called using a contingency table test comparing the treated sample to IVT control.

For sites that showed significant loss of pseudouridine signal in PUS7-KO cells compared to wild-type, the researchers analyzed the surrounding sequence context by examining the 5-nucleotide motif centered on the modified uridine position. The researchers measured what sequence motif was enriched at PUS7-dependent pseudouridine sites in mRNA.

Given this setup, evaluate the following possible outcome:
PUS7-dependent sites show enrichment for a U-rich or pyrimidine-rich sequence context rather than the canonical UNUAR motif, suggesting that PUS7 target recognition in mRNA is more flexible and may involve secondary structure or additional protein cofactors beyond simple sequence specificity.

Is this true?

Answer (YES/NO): NO